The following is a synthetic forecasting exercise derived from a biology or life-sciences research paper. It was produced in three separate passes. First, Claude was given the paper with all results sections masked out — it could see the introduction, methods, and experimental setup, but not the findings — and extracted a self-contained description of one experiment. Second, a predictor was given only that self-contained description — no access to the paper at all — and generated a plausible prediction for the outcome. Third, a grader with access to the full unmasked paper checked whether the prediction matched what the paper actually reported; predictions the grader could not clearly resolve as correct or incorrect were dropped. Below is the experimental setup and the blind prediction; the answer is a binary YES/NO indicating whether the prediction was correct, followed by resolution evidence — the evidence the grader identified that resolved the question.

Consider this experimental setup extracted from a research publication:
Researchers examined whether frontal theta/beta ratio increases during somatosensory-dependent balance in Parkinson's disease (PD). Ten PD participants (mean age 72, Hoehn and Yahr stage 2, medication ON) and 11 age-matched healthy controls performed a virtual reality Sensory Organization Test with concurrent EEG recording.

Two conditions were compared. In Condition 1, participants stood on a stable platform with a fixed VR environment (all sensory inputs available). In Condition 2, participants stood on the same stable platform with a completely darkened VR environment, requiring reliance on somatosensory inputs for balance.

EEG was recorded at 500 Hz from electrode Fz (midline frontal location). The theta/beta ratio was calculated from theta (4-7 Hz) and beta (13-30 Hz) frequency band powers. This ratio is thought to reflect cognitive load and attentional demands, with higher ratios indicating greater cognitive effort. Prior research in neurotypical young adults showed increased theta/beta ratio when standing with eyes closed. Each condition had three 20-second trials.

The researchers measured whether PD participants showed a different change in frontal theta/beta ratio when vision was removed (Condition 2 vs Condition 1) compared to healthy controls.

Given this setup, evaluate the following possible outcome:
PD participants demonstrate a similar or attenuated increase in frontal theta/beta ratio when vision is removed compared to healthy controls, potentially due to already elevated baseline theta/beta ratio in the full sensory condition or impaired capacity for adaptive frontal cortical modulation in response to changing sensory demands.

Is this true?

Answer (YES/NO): NO